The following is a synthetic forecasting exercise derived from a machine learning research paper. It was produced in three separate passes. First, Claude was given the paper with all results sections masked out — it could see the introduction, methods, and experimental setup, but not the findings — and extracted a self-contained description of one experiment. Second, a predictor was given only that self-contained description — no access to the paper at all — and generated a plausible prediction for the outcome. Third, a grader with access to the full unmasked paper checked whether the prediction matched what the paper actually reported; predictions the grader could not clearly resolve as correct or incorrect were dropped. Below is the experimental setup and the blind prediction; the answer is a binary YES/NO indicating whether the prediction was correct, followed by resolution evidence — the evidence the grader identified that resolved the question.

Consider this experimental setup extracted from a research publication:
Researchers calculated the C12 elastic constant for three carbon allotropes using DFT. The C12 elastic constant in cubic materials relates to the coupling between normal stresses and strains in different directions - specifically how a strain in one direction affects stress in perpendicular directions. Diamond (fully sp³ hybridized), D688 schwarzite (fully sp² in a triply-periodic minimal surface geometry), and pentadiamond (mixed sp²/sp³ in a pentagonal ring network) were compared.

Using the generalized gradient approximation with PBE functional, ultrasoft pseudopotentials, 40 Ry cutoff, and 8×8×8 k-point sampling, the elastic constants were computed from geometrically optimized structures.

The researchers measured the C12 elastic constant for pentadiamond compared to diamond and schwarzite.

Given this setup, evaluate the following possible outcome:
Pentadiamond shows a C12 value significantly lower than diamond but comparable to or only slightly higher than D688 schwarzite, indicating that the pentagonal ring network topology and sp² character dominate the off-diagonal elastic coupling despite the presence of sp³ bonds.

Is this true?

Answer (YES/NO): NO